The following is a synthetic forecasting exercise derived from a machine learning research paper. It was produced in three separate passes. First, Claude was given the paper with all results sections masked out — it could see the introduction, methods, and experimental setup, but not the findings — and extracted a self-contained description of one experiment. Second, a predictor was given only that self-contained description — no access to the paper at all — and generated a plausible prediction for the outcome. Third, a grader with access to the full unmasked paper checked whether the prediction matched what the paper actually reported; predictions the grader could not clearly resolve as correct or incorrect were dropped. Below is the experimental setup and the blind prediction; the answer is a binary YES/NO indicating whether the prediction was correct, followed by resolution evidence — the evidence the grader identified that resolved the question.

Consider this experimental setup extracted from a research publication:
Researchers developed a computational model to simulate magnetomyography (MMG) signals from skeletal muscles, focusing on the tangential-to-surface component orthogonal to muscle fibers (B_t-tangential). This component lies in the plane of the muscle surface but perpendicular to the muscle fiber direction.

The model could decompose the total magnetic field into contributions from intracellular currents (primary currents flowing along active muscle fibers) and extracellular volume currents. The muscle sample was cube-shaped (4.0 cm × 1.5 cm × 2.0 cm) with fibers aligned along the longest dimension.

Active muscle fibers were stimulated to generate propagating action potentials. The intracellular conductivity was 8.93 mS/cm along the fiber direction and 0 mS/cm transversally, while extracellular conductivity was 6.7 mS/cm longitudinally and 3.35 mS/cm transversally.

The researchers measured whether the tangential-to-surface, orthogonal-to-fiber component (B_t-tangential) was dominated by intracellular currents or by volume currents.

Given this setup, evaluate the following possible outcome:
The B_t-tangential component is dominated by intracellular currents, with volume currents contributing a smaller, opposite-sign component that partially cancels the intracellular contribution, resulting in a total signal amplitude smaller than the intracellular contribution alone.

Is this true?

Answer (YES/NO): NO